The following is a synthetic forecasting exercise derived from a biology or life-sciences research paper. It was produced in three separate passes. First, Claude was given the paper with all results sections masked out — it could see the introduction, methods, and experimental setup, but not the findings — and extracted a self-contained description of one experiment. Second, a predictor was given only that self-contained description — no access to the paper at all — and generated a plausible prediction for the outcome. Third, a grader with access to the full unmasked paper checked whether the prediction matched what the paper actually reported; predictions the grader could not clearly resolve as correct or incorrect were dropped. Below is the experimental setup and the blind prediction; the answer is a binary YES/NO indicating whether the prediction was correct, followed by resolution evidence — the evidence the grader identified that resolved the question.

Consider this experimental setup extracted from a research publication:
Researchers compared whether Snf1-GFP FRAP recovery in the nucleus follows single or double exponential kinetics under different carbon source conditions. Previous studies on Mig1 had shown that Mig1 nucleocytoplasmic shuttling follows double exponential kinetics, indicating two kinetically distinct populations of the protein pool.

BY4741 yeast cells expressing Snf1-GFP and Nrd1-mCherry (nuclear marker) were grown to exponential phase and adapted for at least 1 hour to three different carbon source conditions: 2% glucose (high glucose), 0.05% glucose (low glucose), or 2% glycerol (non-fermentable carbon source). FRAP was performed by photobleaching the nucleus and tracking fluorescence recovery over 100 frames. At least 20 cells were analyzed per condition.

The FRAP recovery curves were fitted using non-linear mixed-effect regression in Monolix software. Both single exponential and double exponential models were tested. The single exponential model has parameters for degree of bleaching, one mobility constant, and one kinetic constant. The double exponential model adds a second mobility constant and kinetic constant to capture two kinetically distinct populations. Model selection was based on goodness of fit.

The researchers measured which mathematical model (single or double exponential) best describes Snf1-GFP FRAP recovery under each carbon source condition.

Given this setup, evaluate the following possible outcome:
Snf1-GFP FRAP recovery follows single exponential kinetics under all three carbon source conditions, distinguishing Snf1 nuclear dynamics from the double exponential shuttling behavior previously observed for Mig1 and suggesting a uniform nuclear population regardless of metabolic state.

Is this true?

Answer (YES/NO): YES